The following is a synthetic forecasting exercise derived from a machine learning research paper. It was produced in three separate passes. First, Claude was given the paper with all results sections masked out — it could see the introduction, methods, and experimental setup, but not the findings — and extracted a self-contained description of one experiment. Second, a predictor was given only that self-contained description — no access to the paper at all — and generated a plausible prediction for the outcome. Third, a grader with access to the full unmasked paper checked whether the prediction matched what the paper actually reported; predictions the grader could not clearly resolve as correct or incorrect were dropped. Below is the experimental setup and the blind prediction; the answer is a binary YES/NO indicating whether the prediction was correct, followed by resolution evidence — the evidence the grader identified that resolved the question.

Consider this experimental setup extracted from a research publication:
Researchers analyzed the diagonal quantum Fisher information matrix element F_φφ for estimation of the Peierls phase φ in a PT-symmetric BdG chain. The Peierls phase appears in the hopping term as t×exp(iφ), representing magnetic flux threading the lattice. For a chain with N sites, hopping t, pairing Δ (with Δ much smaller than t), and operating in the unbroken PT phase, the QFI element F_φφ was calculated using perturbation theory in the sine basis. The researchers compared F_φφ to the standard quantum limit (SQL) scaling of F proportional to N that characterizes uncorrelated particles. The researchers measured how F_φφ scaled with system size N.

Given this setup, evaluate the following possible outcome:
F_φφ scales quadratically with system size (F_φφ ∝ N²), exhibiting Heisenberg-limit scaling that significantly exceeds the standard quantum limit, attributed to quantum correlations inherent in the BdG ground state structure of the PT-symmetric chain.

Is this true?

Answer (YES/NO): YES